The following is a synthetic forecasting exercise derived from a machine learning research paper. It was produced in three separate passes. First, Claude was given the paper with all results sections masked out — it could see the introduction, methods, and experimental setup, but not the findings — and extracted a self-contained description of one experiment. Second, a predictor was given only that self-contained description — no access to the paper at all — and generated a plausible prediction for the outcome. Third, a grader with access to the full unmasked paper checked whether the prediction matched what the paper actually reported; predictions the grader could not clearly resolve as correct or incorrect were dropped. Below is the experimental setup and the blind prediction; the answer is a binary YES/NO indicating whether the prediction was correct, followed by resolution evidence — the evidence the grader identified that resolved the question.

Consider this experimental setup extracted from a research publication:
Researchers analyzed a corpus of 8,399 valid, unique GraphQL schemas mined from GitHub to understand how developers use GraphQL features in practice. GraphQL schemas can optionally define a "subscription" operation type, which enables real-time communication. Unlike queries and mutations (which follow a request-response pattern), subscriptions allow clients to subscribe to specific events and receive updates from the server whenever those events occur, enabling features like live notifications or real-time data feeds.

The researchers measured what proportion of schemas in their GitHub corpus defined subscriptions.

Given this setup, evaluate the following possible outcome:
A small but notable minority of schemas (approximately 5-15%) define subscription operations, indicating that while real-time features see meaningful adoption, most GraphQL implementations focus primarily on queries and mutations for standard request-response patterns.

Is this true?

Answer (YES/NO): NO